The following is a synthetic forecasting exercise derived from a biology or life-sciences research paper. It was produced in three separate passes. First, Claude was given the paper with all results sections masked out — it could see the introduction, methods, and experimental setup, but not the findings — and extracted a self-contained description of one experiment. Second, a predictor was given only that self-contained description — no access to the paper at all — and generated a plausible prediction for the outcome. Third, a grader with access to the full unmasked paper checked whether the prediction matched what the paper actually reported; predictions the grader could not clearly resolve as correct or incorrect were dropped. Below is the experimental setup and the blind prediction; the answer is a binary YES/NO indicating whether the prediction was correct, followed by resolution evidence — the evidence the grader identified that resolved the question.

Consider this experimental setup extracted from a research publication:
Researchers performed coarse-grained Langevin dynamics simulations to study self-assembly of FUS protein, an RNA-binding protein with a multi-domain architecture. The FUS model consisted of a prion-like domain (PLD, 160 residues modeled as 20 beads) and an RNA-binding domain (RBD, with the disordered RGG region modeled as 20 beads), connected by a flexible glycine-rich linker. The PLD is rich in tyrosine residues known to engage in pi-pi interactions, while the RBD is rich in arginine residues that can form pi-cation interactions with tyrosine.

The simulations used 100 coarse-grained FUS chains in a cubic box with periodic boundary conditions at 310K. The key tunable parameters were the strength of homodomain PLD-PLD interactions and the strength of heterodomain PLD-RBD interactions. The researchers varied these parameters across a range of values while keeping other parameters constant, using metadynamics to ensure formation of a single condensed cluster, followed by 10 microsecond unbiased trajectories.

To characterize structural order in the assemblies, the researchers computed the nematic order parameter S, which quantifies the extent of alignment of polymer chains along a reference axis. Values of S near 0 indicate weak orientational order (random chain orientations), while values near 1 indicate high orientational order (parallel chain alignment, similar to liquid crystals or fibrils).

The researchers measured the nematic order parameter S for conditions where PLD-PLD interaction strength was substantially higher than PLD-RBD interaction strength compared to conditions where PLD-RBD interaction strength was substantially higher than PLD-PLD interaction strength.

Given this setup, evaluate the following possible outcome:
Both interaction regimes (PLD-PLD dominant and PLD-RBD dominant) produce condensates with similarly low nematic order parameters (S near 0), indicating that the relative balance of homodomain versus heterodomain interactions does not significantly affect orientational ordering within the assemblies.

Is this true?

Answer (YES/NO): NO